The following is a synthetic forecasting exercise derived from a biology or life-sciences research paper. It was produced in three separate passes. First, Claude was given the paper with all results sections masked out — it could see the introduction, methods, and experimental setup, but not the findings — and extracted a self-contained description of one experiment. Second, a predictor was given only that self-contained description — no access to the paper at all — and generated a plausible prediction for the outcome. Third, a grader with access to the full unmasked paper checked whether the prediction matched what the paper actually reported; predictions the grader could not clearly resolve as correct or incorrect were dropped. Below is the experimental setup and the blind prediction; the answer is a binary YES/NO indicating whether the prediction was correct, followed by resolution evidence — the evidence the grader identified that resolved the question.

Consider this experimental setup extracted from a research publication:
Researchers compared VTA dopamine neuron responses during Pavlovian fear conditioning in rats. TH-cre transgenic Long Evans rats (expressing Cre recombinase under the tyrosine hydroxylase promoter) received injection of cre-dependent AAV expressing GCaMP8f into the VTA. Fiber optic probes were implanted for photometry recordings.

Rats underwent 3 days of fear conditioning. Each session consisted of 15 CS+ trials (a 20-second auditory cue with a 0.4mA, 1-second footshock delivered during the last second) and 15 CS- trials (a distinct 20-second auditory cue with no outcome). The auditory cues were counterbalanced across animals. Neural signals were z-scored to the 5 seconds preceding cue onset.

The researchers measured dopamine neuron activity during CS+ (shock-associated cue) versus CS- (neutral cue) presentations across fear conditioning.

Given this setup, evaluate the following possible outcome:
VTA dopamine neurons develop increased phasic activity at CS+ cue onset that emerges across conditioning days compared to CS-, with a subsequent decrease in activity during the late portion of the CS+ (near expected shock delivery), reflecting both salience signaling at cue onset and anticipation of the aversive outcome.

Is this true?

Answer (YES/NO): NO